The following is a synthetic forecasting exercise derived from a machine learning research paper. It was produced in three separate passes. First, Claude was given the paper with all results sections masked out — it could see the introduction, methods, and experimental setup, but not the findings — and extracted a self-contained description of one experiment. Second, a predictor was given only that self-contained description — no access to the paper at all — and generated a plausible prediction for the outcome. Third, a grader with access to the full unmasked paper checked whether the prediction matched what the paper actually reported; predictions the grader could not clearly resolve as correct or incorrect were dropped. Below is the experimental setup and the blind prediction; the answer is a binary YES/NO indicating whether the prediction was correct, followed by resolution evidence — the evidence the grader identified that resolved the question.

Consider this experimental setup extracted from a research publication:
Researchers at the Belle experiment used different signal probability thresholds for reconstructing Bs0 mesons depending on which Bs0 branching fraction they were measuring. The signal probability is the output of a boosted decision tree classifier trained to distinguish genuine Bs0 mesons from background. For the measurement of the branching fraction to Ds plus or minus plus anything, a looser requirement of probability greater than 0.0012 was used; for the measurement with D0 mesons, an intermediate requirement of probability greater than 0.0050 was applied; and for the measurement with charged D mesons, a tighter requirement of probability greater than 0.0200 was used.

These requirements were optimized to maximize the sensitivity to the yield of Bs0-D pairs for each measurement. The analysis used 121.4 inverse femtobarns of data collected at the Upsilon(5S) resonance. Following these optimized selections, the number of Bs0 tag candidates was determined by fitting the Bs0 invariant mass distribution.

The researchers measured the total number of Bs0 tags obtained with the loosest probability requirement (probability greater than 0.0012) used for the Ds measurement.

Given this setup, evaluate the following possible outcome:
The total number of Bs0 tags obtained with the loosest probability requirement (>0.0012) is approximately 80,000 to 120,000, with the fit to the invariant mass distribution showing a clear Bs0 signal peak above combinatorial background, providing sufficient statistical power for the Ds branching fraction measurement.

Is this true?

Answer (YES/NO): NO